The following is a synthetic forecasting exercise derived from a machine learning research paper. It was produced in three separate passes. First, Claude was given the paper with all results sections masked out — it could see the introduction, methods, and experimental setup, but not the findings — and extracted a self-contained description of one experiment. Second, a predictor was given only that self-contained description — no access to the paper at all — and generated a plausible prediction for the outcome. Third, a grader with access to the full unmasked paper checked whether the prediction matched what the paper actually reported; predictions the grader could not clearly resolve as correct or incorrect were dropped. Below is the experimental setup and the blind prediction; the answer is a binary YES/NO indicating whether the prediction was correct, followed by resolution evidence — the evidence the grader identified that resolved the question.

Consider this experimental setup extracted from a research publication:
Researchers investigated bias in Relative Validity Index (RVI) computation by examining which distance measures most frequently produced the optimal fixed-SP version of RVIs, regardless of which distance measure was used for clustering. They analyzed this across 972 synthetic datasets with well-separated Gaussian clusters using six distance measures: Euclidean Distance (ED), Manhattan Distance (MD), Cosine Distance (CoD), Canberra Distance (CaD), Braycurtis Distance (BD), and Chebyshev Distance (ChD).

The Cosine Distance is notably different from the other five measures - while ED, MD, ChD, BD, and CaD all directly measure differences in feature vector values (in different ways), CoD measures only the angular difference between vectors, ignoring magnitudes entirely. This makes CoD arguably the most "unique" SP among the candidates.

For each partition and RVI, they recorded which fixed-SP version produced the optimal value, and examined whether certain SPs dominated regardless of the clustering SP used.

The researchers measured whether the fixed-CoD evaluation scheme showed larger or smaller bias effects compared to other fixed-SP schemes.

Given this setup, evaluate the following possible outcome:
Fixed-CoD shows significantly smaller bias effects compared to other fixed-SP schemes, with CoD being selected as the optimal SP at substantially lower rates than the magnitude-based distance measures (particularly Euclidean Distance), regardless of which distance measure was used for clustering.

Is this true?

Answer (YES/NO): NO